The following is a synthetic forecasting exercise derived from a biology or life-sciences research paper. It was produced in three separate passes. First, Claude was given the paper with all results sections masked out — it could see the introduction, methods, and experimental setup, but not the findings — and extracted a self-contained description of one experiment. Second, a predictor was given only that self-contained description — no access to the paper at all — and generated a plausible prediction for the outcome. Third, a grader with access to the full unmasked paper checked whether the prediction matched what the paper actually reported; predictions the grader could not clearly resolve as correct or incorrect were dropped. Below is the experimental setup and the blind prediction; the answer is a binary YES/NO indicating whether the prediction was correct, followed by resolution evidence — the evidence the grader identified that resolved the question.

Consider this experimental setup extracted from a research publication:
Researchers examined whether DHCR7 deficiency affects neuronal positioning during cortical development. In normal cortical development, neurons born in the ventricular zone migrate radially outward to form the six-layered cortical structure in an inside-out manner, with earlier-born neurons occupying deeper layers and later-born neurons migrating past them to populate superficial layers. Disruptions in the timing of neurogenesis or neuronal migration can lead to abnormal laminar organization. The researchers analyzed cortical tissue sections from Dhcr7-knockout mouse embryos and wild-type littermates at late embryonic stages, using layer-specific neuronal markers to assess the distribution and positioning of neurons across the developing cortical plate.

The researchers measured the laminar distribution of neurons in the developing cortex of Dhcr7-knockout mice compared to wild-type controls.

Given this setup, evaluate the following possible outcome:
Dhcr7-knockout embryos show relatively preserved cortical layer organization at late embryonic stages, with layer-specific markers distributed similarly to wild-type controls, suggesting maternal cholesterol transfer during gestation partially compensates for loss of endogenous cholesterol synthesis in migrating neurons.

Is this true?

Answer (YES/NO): NO